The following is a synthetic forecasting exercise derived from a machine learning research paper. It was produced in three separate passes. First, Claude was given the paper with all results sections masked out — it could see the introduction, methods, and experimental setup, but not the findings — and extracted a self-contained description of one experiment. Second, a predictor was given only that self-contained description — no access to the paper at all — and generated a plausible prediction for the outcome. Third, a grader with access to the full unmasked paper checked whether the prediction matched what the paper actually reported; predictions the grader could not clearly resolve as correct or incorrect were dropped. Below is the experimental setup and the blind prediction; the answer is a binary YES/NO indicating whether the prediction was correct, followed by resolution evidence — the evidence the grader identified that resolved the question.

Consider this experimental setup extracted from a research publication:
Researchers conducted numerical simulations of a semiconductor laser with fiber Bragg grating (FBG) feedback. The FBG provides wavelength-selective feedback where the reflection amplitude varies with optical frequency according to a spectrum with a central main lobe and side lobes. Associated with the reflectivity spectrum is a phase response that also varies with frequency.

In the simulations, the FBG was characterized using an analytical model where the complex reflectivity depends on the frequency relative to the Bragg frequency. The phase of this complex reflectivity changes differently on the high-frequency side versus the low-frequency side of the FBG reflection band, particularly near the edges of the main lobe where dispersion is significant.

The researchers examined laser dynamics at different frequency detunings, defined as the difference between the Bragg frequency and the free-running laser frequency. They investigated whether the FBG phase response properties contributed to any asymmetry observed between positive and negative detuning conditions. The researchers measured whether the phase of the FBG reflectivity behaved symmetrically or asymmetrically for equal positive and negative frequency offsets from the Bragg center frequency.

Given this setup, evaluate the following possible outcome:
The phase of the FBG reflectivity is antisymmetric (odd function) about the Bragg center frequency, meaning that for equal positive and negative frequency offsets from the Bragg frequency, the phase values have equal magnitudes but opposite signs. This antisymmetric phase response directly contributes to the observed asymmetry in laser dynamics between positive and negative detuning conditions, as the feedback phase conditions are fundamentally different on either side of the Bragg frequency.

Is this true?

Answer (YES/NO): YES